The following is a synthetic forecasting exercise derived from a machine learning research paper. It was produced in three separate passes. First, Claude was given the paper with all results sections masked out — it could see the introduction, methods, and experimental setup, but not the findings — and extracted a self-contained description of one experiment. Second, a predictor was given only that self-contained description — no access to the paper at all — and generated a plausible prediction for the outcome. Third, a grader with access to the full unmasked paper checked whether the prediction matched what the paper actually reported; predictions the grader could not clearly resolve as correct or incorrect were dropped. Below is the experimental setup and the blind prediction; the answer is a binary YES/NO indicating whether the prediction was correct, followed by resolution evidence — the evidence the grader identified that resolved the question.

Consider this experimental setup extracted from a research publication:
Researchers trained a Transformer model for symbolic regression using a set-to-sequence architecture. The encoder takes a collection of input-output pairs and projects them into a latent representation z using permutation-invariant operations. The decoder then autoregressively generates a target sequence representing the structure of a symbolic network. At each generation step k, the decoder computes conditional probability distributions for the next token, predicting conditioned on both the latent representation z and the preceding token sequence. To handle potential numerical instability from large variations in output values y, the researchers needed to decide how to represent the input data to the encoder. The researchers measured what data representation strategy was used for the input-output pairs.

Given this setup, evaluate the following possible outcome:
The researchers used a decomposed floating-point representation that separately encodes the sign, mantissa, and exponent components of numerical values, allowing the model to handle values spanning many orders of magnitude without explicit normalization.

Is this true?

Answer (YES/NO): YES